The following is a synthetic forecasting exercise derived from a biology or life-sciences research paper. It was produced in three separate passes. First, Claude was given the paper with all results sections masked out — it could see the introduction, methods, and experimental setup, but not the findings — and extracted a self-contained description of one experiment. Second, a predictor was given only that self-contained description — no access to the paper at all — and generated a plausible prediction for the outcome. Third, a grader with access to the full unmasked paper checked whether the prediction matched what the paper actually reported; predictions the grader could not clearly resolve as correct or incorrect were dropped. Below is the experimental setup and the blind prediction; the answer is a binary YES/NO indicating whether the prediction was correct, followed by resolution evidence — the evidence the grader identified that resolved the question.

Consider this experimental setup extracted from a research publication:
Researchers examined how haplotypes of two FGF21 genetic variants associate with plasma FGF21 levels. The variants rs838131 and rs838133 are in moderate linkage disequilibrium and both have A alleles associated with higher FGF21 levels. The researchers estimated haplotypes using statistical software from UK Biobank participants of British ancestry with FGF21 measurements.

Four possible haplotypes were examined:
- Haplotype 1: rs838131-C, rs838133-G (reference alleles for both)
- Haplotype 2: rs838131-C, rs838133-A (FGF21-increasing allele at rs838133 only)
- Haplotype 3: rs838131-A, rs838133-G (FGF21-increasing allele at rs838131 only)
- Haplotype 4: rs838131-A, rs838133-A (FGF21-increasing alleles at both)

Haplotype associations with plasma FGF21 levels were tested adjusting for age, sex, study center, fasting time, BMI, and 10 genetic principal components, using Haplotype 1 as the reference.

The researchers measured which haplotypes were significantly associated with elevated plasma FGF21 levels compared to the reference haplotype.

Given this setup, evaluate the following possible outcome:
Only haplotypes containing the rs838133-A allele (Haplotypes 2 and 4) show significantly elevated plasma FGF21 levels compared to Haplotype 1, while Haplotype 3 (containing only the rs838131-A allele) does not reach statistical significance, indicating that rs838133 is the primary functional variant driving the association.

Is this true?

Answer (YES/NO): NO